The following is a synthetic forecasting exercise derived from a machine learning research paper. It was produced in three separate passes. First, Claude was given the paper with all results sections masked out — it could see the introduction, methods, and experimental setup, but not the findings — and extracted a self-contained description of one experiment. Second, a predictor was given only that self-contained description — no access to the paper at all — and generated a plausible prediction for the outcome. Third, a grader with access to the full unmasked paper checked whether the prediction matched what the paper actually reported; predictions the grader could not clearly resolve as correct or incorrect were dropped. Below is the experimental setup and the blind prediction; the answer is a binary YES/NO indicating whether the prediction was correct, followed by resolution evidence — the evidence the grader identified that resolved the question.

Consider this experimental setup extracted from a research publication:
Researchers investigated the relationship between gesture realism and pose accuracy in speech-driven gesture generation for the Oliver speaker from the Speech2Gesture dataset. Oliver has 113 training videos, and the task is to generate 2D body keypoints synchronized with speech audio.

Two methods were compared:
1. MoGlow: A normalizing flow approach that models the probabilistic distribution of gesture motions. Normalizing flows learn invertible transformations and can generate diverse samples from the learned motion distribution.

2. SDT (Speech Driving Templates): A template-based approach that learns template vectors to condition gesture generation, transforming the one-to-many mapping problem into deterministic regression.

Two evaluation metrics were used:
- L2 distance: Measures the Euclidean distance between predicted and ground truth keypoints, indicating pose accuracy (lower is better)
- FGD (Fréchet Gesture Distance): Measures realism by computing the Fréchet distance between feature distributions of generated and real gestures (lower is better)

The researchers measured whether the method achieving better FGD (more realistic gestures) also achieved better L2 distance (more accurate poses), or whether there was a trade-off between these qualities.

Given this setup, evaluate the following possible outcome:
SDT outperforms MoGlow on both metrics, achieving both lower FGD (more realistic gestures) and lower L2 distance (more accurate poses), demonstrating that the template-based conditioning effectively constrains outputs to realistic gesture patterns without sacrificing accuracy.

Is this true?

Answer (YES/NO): NO